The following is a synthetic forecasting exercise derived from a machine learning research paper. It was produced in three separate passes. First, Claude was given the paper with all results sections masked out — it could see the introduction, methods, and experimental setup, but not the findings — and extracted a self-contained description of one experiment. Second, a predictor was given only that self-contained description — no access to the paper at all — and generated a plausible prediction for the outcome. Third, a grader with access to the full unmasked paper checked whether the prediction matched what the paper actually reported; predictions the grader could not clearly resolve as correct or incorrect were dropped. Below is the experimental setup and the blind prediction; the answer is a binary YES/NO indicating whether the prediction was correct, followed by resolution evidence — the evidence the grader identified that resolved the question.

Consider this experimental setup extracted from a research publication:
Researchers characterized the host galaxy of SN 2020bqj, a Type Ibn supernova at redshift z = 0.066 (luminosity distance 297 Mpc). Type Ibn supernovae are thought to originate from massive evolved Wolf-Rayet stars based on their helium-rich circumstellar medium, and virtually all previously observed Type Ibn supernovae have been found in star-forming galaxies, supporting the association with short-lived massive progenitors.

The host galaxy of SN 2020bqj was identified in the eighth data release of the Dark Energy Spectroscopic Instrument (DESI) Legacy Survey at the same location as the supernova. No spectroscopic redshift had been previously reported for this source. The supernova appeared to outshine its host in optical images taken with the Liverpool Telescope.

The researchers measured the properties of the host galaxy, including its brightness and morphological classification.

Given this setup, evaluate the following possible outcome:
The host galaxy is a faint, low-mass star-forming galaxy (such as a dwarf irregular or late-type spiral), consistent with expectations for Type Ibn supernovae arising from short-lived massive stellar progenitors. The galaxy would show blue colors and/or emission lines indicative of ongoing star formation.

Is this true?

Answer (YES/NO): NO